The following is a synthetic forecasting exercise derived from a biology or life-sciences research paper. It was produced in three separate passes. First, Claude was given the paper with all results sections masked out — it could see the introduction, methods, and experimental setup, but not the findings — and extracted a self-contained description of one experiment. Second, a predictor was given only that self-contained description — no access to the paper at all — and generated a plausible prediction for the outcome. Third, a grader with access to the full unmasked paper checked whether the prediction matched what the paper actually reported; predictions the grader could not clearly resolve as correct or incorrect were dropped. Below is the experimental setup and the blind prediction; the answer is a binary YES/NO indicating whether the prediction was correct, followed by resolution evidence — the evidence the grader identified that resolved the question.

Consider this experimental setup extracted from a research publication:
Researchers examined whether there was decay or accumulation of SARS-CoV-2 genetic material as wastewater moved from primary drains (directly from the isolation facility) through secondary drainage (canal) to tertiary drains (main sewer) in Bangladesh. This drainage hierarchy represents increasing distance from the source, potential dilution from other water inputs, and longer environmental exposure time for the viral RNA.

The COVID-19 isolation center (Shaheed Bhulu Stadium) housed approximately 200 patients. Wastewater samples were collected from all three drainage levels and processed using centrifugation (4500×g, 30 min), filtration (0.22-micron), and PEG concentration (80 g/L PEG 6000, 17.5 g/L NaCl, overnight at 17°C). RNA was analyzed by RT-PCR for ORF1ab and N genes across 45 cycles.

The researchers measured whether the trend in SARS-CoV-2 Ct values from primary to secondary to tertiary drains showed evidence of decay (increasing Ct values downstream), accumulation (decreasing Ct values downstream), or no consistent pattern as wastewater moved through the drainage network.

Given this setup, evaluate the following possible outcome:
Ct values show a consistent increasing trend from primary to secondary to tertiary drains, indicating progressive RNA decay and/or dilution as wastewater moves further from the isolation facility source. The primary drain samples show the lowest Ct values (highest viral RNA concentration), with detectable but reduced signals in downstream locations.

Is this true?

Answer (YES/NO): NO